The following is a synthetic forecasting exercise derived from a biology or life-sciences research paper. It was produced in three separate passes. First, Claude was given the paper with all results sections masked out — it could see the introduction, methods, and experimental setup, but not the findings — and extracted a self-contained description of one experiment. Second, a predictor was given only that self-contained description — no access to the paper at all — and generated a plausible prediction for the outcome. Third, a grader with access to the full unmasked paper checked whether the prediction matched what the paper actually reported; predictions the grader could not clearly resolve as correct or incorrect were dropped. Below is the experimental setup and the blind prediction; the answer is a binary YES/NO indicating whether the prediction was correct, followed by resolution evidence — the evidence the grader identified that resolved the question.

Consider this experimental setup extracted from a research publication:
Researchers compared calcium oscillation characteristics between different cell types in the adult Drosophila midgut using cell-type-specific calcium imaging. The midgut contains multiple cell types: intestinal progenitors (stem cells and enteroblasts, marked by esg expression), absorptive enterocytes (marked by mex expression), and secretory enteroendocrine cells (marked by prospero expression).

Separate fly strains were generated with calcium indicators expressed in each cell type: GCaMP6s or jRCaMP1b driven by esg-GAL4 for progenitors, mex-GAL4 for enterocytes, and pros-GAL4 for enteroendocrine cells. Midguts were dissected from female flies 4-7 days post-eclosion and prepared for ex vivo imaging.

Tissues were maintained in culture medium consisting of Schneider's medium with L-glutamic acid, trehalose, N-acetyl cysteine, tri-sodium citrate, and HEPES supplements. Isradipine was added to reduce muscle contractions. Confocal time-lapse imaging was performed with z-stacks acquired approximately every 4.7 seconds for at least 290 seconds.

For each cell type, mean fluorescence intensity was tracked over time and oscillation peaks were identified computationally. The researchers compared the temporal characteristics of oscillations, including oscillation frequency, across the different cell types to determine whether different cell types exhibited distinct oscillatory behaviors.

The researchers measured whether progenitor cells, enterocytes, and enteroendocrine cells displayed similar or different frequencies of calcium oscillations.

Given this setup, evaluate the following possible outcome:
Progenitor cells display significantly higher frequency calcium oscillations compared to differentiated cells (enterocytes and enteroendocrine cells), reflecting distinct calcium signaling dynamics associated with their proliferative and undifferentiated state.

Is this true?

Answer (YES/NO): NO